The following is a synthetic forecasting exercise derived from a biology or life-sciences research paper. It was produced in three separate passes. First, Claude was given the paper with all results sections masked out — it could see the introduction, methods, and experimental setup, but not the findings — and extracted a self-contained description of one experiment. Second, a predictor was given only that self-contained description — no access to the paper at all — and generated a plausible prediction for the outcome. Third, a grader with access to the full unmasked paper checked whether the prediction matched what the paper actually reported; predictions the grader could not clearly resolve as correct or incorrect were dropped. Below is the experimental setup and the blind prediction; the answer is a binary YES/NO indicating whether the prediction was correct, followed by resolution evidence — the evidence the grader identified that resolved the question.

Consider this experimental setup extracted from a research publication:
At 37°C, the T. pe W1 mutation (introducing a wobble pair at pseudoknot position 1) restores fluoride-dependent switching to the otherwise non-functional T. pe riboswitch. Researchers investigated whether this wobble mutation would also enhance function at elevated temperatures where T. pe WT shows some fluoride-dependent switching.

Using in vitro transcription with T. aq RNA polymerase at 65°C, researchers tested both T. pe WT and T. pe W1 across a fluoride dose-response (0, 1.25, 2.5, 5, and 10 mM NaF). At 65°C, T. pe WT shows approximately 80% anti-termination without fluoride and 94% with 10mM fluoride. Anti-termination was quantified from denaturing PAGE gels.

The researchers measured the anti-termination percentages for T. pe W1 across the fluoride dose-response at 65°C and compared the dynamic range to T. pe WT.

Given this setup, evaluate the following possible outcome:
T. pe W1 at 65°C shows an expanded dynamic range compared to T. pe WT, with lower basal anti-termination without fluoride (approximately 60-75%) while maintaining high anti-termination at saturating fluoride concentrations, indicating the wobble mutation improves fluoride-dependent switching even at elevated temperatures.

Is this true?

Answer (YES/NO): NO